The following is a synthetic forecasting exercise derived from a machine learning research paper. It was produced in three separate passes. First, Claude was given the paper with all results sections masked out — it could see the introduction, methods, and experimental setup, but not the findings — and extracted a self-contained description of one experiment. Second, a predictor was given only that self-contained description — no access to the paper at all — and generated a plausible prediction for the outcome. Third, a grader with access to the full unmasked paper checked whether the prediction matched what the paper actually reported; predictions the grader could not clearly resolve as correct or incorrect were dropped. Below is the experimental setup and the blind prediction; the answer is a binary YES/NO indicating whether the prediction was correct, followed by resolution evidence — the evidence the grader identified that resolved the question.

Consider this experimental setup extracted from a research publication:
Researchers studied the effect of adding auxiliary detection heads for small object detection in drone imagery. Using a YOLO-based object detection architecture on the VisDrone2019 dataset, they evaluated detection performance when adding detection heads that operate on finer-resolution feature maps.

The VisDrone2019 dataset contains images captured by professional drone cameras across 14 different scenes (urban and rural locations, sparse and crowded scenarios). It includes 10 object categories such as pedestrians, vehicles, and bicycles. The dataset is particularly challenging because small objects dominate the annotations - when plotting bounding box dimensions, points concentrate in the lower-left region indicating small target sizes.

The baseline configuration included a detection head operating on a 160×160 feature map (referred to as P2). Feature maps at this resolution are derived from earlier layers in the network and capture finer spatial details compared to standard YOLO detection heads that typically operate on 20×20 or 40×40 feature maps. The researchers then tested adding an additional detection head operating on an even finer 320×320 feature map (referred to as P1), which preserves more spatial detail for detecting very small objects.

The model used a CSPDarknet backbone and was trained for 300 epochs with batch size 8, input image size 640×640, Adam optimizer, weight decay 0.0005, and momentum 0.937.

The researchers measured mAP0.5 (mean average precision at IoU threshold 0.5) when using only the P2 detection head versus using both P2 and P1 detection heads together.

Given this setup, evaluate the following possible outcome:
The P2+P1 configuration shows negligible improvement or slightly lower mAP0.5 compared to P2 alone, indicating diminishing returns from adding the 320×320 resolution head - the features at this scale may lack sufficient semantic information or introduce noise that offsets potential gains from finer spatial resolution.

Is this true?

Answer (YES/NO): NO